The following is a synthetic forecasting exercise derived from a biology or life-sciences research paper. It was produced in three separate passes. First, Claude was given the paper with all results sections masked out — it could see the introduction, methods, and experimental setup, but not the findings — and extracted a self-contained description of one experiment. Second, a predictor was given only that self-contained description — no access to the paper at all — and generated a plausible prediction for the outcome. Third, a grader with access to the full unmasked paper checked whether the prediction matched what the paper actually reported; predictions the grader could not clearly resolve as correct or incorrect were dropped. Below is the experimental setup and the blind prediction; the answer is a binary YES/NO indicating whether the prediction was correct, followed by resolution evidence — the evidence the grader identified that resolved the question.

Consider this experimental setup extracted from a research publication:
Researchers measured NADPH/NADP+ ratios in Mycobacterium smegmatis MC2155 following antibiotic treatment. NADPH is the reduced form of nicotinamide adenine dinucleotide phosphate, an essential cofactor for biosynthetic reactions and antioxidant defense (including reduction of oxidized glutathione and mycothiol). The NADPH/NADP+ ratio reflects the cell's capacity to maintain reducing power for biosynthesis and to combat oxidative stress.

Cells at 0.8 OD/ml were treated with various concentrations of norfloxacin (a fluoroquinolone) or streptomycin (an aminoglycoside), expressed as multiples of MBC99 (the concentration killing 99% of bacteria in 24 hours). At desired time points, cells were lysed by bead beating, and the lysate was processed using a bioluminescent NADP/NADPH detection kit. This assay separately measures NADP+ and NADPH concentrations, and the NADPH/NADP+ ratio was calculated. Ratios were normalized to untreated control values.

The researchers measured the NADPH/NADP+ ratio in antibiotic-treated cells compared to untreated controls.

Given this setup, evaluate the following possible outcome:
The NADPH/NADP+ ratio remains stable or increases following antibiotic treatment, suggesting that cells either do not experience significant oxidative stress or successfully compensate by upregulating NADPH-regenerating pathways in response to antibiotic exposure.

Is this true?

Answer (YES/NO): YES